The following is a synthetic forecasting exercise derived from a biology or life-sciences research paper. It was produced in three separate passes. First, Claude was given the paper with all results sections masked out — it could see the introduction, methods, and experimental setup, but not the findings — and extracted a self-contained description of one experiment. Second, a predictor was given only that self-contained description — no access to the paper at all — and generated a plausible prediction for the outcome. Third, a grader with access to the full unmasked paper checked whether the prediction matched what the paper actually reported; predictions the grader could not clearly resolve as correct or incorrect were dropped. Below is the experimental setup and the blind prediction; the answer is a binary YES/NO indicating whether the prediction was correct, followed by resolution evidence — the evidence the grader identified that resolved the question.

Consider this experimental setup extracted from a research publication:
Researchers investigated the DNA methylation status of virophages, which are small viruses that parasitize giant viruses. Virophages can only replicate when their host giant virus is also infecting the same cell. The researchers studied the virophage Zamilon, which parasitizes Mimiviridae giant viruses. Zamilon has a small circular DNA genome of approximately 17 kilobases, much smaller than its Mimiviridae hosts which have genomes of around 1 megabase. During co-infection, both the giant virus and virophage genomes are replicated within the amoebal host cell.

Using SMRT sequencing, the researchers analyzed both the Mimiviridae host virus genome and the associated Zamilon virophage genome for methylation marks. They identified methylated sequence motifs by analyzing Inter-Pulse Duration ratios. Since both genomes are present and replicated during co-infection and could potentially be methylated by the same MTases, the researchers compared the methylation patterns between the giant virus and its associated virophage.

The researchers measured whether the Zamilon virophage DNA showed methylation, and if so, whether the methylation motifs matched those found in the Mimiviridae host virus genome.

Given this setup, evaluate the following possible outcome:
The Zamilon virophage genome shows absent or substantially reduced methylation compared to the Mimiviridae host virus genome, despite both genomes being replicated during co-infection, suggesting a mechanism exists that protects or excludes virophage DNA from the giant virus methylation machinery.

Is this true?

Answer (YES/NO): NO